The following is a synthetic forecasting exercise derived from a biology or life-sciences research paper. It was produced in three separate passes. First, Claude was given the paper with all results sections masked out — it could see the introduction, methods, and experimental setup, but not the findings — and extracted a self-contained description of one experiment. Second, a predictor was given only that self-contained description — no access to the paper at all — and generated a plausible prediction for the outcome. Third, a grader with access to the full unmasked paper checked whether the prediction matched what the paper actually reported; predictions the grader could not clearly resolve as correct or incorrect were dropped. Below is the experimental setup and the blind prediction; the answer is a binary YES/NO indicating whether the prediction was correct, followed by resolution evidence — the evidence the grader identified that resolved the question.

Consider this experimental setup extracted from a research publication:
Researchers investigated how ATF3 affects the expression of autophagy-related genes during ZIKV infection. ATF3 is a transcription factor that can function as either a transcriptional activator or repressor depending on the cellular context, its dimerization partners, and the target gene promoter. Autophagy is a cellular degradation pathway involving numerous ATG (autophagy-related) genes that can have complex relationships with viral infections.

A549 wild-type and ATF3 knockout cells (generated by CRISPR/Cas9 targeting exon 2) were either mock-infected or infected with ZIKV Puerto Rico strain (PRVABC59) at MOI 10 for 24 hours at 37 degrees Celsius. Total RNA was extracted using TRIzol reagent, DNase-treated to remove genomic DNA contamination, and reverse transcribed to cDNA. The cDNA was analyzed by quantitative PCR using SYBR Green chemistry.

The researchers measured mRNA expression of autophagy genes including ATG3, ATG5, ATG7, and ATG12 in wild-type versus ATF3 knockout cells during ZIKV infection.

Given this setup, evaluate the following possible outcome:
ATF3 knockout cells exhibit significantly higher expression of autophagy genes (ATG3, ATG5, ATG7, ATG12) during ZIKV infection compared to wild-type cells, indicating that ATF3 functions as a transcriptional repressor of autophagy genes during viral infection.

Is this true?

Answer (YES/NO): NO